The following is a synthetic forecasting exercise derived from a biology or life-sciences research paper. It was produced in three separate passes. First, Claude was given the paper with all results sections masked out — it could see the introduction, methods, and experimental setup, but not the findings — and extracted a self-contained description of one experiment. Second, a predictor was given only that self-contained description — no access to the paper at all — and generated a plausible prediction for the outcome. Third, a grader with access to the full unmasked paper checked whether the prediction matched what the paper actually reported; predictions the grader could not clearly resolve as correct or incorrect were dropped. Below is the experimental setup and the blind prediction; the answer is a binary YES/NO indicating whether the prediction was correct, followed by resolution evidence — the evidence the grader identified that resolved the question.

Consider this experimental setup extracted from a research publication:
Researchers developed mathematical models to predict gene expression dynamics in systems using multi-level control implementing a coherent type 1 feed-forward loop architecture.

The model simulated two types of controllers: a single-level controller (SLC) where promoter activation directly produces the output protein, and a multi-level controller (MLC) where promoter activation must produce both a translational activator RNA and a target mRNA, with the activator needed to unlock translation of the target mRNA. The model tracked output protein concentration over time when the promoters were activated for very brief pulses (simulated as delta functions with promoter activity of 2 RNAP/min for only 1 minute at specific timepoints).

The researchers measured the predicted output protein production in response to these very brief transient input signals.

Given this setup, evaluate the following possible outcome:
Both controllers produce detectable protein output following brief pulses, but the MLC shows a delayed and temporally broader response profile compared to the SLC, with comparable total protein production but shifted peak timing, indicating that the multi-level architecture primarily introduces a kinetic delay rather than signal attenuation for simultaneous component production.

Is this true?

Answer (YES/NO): NO